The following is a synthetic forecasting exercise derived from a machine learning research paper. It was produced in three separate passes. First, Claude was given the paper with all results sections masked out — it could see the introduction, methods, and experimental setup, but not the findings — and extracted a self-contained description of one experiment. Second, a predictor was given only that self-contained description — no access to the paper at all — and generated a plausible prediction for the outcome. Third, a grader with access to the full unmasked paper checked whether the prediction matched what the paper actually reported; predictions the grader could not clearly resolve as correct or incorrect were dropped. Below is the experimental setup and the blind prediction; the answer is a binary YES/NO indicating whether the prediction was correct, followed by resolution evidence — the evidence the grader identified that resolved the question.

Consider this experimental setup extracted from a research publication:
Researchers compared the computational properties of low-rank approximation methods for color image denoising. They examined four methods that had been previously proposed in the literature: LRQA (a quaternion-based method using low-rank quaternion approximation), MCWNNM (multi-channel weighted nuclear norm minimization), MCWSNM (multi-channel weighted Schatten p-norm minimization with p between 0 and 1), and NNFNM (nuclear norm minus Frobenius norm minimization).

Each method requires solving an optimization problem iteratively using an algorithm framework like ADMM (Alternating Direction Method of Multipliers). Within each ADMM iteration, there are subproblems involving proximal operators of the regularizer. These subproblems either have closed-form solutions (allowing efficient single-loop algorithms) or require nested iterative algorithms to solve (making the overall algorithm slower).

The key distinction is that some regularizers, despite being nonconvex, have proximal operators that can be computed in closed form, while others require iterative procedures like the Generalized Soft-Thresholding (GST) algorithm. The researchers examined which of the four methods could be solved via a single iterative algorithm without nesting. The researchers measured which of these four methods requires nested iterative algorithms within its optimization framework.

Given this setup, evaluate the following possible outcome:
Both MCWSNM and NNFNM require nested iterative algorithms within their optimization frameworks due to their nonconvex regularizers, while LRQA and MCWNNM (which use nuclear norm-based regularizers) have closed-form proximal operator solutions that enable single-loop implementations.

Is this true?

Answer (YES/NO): NO